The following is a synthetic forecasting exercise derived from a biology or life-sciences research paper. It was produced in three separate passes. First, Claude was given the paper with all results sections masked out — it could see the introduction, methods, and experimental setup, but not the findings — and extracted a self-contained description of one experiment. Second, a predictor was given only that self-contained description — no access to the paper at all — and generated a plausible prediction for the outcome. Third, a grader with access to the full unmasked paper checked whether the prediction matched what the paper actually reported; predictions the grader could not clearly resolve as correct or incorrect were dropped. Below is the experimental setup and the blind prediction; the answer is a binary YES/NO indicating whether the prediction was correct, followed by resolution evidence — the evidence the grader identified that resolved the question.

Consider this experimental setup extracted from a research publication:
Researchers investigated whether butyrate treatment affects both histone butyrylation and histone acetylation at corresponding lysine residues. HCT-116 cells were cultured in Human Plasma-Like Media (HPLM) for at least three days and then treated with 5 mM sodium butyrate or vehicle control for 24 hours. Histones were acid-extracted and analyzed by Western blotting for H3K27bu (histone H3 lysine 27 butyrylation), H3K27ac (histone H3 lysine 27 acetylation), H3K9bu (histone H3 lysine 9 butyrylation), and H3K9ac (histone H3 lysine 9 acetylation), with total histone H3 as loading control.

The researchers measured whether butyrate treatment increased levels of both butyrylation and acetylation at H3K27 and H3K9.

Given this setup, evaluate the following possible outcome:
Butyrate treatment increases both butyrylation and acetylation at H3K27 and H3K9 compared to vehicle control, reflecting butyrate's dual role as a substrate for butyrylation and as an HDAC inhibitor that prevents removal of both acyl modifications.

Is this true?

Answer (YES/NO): YES